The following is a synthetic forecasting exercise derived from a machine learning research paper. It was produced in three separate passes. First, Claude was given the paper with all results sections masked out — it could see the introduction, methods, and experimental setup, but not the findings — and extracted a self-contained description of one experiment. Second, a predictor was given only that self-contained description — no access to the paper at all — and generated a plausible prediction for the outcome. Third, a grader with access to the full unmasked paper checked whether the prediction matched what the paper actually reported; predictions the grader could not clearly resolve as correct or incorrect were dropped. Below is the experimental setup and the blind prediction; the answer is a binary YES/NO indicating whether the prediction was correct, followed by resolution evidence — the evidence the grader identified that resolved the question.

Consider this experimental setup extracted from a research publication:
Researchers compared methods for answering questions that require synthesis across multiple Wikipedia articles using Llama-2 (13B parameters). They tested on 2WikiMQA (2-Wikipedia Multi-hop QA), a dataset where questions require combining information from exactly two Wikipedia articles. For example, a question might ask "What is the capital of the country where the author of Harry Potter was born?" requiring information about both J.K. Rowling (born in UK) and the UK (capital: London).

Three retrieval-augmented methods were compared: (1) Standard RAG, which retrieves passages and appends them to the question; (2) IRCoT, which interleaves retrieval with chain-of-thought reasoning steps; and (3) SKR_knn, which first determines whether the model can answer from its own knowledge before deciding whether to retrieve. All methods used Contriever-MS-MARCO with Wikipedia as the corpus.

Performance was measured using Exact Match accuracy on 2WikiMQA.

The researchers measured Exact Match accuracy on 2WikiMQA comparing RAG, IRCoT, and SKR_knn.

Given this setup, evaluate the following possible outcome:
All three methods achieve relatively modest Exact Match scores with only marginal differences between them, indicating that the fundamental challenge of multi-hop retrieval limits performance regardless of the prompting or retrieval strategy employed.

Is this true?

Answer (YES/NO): YES